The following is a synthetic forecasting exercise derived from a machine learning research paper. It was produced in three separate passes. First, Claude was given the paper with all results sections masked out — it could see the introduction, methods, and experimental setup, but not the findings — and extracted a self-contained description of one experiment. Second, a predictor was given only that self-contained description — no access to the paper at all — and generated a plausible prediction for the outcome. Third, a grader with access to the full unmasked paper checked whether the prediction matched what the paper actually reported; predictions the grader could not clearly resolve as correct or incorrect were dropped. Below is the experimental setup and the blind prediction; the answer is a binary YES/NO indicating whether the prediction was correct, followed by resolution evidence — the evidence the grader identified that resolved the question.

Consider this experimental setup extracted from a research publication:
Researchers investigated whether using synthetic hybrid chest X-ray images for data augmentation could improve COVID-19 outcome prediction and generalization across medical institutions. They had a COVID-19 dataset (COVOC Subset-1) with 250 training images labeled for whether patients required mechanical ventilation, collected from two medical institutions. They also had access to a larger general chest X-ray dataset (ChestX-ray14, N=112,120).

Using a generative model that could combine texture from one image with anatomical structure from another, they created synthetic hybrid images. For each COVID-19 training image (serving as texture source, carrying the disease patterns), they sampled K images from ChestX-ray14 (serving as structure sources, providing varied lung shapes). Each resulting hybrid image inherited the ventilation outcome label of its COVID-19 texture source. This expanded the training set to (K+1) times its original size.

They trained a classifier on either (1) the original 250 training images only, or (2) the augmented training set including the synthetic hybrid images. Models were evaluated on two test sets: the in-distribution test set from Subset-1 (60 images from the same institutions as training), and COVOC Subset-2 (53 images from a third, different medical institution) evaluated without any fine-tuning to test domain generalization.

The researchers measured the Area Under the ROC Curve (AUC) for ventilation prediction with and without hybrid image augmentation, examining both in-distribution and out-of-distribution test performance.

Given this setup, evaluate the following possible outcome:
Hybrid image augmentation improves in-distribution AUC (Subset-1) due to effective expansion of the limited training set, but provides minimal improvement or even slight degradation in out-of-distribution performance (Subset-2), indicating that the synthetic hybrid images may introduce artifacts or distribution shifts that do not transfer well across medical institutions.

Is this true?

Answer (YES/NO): NO